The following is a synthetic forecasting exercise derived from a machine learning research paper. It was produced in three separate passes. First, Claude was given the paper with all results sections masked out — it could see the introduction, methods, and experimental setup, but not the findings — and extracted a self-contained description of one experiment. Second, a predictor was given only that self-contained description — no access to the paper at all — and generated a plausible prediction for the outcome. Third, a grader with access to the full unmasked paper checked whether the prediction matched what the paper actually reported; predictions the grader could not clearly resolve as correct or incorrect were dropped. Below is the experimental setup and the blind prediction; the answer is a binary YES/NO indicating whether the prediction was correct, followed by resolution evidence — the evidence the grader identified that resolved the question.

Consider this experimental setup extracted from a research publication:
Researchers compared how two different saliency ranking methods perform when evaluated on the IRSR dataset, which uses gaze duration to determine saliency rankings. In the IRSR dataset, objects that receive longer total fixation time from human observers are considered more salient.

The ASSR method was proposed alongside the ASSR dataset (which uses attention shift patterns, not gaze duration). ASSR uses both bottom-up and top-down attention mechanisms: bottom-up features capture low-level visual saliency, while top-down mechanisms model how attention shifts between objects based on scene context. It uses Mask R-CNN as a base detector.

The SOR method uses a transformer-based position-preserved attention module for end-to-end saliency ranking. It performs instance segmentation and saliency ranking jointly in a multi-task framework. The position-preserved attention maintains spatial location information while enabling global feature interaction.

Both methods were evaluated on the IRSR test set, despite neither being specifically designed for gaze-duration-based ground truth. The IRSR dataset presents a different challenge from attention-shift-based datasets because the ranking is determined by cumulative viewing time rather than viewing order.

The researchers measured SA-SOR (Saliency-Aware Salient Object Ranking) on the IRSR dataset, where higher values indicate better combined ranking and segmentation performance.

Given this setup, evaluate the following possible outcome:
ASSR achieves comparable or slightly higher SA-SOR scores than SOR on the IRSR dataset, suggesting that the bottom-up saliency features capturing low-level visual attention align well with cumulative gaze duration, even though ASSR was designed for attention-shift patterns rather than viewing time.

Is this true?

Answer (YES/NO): NO